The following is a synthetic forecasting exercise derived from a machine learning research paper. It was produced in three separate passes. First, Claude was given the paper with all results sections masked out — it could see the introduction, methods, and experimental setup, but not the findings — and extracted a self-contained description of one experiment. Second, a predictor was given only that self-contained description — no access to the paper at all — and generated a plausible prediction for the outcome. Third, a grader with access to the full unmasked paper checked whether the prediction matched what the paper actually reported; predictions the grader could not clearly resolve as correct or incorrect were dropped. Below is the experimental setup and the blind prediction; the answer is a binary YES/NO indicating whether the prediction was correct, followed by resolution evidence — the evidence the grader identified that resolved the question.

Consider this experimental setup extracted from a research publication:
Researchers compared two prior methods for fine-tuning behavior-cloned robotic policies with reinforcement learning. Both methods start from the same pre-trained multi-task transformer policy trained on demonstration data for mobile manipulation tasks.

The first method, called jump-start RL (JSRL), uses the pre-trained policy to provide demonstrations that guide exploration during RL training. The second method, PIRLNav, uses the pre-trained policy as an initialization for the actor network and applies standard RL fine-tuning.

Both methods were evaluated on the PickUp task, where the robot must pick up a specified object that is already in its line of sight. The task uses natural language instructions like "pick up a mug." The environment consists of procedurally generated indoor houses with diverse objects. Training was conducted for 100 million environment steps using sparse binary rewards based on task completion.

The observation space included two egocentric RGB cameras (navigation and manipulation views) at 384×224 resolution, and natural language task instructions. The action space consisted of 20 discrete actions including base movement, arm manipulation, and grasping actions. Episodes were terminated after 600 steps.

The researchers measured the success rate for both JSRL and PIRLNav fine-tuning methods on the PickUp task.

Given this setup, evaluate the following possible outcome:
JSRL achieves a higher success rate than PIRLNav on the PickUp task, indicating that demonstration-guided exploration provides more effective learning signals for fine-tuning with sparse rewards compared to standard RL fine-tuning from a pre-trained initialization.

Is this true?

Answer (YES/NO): YES